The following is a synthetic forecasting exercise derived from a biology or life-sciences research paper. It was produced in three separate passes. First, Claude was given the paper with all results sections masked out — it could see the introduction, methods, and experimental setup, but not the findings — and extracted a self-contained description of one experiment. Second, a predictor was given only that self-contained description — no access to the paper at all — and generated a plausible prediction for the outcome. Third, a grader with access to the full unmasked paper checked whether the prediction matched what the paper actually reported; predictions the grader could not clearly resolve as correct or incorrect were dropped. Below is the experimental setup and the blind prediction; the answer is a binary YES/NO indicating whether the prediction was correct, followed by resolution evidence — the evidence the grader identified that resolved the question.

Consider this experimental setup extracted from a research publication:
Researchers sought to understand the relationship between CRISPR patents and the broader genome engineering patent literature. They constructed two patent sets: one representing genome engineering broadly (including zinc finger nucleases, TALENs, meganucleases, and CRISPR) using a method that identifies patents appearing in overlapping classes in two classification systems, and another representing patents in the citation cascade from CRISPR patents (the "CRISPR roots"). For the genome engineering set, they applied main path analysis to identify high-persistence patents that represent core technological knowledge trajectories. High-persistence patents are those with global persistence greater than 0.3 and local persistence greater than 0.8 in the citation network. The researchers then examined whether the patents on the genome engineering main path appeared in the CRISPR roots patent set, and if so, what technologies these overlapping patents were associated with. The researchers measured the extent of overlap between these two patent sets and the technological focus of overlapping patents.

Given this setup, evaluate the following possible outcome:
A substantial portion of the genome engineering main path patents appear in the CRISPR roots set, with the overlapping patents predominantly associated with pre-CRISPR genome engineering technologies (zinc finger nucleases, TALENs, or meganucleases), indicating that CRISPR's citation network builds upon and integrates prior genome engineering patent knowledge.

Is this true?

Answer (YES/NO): YES